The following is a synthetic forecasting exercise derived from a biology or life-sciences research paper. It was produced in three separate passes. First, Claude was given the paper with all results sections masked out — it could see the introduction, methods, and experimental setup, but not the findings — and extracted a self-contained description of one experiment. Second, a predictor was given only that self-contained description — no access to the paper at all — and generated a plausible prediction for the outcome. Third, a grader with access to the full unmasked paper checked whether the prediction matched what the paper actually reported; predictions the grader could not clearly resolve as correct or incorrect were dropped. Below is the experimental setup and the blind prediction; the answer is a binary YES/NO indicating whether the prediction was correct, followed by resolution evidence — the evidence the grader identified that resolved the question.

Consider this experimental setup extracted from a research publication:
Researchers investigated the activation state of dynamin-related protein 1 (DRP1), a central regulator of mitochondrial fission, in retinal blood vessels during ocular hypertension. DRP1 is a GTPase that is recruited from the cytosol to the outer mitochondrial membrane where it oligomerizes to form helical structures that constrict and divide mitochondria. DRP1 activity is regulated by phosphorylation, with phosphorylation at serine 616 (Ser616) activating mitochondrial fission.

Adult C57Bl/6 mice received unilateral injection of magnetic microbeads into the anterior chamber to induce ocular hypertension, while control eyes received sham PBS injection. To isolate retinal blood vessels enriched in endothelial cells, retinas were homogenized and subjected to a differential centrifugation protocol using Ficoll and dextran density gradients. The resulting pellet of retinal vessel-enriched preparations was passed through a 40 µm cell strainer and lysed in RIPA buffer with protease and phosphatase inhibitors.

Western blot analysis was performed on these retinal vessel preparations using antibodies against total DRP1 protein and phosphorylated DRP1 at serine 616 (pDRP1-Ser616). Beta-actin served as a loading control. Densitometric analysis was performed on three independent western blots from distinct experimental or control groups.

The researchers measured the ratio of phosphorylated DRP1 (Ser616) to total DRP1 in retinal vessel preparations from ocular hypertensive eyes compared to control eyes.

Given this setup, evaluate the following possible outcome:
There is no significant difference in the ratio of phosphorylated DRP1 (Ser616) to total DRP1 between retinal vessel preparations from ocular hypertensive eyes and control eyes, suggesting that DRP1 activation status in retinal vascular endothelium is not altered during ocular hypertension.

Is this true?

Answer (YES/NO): NO